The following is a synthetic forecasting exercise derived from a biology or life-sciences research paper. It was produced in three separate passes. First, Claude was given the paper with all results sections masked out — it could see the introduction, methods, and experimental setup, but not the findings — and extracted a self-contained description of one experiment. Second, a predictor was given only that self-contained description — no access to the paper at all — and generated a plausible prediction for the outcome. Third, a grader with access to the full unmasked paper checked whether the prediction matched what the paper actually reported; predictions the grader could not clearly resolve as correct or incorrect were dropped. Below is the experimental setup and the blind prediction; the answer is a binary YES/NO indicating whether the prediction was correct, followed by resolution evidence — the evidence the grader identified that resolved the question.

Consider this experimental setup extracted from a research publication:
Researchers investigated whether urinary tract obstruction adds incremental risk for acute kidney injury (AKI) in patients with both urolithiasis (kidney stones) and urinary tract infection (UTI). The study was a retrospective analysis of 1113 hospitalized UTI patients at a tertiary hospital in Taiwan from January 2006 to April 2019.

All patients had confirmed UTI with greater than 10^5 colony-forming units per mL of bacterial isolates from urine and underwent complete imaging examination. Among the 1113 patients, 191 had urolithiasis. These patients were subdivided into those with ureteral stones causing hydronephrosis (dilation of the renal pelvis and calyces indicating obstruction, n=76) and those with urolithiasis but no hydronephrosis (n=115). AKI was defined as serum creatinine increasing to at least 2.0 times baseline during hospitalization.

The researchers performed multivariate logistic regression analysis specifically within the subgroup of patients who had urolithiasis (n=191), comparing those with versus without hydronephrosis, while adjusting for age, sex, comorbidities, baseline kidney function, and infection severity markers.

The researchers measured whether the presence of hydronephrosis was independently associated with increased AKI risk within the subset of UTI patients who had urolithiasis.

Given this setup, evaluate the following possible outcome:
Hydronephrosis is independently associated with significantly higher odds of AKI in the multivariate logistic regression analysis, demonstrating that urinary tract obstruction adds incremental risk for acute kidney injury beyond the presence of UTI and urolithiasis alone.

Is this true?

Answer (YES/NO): YES